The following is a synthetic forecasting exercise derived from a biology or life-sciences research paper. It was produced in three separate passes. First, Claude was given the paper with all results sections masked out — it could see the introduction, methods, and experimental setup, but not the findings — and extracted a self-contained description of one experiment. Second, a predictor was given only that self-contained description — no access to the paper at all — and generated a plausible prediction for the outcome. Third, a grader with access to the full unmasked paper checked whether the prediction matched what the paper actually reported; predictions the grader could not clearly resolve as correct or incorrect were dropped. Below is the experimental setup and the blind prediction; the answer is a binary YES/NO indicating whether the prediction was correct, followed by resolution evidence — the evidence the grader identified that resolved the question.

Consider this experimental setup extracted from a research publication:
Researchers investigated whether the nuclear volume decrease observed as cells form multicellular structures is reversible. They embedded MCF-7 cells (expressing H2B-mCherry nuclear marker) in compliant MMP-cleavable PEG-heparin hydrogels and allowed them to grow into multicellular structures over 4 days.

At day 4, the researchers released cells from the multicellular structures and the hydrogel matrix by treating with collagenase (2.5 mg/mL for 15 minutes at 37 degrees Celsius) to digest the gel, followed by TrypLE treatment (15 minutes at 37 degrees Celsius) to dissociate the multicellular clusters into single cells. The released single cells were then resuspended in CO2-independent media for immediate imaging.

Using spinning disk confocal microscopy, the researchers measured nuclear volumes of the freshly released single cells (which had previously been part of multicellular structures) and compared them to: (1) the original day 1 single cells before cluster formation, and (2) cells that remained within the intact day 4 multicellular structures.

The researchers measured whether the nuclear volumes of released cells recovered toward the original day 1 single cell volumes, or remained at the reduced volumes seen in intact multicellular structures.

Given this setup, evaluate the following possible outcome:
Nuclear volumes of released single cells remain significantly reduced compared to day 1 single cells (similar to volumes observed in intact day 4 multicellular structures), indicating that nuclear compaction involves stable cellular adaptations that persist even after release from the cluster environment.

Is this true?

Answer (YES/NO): NO